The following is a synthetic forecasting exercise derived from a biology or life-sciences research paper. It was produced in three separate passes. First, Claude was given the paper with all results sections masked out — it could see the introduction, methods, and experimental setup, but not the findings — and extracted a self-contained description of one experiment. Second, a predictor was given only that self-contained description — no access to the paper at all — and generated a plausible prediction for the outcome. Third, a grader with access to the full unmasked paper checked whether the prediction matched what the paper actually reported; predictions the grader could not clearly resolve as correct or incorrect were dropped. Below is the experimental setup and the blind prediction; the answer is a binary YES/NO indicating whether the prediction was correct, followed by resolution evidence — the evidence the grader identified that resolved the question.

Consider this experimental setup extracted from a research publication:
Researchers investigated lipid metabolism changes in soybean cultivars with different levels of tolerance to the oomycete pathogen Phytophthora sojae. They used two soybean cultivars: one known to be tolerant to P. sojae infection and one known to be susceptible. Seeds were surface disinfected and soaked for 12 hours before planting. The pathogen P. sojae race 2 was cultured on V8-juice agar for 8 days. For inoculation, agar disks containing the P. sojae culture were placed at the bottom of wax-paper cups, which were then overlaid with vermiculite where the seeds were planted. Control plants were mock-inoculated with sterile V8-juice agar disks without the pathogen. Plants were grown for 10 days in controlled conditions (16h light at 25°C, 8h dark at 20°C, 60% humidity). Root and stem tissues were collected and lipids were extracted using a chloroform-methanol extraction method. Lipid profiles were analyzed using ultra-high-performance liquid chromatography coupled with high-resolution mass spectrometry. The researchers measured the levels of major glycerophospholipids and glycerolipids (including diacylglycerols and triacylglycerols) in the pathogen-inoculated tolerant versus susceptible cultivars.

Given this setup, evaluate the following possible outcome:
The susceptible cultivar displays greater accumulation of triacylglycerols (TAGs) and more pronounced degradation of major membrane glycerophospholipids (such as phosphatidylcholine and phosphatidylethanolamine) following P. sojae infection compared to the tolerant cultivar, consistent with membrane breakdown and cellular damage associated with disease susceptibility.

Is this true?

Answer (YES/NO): NO